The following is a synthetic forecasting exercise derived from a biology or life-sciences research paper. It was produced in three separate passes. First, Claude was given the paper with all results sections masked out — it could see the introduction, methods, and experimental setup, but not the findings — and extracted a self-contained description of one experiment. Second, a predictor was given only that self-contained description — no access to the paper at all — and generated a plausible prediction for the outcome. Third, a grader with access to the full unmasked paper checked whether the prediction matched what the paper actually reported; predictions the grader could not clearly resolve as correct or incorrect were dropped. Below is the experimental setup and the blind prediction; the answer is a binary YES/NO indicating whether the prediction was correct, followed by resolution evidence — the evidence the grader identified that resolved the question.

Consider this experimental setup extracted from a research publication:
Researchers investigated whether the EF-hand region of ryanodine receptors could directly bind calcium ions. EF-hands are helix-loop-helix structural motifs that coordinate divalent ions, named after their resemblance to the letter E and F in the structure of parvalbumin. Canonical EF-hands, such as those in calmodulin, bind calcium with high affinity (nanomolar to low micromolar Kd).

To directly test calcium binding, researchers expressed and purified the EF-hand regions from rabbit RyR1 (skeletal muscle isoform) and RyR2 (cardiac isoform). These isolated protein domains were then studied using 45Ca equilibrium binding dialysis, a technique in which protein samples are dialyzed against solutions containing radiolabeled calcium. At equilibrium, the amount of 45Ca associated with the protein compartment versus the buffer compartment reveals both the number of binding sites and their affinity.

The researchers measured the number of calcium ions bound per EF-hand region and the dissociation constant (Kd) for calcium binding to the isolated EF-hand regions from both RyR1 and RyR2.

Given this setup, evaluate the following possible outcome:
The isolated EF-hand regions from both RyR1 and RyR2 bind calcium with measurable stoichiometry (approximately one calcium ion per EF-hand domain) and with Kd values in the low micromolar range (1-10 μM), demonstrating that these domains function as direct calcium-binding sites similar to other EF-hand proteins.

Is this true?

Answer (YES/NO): NO